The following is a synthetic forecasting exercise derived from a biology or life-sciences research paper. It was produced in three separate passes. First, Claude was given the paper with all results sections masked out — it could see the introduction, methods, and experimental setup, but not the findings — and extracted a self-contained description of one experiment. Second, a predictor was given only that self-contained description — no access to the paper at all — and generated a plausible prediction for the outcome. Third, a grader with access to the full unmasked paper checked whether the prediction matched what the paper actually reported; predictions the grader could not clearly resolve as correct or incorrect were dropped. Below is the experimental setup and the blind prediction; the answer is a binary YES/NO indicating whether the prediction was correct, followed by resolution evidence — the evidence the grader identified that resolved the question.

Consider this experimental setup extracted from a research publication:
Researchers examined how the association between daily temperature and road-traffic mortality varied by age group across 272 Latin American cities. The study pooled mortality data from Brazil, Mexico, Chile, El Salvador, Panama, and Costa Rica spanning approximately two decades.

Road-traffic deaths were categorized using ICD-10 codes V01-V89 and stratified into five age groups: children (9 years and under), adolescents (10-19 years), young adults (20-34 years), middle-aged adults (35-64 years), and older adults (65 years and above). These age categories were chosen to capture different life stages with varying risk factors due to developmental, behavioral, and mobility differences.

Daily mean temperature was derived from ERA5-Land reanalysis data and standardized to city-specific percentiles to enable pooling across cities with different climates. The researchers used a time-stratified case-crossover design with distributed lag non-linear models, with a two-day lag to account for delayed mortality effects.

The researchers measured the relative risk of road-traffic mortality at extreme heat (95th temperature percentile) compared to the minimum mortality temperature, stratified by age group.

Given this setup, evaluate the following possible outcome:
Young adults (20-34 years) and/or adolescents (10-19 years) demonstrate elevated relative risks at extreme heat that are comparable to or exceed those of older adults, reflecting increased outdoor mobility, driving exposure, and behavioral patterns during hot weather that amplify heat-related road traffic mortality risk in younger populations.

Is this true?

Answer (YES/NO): YES